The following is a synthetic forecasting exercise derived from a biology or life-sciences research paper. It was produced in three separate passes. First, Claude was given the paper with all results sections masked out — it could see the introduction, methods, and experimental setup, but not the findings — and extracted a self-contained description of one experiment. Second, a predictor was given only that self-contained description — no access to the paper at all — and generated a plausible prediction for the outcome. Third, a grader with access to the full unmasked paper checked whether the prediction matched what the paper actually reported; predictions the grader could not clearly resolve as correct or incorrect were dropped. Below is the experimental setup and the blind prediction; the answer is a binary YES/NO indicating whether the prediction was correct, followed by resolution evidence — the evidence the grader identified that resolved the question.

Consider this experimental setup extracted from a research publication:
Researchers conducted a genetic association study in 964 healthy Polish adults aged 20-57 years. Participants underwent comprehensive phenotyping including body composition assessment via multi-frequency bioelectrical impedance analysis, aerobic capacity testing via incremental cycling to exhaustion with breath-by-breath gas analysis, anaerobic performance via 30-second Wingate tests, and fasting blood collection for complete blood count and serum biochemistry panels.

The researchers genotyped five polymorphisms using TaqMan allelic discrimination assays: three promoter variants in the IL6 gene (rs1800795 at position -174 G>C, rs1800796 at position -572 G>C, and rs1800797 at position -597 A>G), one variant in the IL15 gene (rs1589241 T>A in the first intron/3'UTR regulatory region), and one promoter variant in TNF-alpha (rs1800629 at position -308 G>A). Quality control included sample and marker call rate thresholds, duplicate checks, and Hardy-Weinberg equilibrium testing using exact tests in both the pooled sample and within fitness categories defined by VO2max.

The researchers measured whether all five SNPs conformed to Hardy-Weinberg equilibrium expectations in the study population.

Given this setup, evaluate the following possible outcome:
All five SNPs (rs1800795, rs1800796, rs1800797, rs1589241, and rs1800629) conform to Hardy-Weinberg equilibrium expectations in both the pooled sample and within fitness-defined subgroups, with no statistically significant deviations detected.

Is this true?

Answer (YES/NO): NO